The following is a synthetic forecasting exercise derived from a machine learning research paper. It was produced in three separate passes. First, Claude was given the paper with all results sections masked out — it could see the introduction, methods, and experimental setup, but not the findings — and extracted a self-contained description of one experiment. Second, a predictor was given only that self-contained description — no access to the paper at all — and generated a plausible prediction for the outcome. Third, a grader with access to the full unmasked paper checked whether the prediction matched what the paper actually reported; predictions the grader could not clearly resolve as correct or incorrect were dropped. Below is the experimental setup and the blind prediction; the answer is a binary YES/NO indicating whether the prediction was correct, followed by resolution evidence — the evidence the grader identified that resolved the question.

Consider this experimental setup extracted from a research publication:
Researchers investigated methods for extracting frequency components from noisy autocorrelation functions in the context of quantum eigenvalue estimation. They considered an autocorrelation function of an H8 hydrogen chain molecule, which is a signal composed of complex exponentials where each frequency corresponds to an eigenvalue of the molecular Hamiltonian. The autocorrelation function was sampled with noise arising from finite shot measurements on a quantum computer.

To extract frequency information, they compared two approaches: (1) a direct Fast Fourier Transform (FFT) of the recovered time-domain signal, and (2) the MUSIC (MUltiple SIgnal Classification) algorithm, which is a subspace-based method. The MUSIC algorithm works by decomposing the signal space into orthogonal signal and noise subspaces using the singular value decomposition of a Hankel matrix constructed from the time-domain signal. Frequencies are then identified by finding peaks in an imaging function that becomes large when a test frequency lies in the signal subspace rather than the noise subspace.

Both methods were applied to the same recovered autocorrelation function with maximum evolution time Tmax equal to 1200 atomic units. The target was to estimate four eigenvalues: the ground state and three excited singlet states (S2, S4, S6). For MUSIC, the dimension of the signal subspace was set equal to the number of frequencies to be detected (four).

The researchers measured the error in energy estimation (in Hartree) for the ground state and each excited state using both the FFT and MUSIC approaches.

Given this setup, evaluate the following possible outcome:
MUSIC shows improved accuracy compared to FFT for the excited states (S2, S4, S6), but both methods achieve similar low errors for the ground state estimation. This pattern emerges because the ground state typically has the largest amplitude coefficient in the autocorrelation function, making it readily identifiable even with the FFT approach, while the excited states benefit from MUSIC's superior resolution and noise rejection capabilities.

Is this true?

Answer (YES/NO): NO